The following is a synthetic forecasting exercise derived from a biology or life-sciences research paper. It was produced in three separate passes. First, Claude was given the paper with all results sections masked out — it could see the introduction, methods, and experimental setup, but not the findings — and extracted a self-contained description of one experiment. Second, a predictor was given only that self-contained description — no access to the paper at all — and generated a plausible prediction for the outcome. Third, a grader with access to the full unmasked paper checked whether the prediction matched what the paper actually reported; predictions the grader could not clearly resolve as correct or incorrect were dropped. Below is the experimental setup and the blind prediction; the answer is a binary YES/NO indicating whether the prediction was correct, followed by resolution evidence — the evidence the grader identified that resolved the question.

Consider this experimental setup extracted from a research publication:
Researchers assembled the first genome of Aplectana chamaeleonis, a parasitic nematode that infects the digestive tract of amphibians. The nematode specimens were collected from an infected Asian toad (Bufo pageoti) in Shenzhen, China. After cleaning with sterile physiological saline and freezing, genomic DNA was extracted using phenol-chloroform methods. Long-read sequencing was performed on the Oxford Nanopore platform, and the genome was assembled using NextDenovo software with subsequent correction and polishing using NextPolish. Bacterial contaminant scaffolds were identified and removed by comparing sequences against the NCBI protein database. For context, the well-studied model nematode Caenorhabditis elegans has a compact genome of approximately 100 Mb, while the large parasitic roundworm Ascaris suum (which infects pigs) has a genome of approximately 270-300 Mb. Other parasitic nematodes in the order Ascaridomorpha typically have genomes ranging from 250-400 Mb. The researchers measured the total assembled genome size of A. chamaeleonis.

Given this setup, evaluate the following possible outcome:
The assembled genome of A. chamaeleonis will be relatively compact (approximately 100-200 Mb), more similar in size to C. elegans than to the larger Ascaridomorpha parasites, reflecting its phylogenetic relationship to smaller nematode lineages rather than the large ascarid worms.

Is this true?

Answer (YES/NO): NO